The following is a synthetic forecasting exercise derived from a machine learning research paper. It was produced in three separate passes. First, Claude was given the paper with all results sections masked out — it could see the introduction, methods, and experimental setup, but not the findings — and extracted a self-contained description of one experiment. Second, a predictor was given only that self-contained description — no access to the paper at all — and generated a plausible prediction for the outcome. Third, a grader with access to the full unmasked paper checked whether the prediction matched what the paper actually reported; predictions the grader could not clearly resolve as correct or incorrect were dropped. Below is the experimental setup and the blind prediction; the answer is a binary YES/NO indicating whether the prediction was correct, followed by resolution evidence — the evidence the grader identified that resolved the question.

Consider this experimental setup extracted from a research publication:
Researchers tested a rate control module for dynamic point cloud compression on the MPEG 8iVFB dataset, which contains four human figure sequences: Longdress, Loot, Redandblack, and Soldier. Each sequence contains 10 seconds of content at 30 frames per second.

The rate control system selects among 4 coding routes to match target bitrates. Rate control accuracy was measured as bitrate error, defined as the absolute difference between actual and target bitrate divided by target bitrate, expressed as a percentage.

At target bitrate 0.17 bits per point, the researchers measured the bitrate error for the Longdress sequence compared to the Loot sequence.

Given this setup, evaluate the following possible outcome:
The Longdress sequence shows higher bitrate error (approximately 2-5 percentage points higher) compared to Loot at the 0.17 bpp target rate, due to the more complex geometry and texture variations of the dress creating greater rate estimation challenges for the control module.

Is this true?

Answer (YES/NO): NO